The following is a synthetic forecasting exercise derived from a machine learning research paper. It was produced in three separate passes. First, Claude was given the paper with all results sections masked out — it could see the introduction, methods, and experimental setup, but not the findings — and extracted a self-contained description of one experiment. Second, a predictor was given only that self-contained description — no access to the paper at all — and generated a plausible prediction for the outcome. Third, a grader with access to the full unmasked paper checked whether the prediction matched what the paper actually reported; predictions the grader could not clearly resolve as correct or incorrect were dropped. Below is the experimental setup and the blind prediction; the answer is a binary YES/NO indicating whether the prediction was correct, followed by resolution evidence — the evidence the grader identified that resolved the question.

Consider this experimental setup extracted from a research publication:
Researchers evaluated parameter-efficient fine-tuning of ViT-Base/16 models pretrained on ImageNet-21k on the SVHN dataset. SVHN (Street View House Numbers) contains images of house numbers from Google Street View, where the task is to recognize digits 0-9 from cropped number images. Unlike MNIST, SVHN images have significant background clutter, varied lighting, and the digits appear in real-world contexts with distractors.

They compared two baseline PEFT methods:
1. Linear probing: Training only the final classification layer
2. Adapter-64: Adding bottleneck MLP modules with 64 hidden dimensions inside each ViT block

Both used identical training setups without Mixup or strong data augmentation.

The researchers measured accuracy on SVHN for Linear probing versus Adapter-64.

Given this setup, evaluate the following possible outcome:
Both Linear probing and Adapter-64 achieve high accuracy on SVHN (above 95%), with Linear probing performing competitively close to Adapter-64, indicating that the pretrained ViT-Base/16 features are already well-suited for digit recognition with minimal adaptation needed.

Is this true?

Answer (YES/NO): NO